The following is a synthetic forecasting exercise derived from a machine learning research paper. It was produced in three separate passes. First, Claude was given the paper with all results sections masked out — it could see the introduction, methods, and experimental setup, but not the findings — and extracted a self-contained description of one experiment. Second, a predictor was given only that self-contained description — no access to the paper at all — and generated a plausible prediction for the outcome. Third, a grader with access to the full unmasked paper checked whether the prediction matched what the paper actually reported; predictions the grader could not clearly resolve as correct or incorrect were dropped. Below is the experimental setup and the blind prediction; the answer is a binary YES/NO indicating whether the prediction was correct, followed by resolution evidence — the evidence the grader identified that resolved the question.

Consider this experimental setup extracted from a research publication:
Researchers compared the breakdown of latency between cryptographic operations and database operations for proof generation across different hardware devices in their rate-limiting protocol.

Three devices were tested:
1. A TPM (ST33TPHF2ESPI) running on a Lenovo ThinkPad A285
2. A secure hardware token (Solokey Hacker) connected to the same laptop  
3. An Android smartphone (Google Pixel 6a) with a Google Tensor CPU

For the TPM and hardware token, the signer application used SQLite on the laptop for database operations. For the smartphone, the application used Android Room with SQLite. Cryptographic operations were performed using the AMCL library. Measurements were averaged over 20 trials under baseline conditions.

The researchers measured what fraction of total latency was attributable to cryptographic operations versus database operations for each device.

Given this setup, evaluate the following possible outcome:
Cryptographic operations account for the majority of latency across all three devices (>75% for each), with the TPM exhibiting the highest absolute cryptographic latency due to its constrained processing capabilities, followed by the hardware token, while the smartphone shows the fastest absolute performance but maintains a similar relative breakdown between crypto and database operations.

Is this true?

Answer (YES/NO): NO